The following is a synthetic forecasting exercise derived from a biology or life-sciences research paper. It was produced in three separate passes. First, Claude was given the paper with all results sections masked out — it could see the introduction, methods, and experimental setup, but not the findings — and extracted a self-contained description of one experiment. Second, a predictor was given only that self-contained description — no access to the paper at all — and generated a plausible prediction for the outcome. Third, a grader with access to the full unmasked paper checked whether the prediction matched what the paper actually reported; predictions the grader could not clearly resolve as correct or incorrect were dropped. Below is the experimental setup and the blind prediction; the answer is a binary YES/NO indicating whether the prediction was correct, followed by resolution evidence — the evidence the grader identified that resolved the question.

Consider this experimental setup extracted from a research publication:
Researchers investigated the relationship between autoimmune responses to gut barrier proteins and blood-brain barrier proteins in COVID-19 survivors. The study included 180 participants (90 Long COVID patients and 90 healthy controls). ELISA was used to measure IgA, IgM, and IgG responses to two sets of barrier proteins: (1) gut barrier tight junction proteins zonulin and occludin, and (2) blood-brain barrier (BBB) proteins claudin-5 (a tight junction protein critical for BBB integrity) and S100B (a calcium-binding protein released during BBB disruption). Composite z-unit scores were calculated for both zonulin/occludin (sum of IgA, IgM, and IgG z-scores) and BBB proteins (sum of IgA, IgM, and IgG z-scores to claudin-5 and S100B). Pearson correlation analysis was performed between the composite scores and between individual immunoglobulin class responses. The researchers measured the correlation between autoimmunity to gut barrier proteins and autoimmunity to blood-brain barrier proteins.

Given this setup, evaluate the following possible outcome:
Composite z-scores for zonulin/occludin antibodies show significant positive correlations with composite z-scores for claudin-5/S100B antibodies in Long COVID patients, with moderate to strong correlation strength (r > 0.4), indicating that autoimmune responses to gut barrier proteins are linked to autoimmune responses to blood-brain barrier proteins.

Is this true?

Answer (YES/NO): YES